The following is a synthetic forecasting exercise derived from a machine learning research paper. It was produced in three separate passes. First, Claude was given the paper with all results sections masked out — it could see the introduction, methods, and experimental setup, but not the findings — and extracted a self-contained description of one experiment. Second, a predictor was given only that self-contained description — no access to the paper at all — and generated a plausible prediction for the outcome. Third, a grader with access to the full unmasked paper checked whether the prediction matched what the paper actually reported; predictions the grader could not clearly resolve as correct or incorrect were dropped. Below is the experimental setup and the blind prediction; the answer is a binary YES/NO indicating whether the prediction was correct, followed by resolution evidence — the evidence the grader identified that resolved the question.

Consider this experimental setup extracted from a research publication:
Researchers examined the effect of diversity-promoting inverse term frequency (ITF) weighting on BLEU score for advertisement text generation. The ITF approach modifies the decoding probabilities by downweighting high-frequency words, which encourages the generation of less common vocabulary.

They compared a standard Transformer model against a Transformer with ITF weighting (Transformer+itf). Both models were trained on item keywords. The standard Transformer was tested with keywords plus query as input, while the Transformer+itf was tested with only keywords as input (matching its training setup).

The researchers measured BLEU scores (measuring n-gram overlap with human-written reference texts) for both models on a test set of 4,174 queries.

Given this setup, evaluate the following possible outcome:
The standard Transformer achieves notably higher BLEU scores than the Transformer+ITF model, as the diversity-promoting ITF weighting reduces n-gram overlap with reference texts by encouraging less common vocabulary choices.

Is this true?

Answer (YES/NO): YES